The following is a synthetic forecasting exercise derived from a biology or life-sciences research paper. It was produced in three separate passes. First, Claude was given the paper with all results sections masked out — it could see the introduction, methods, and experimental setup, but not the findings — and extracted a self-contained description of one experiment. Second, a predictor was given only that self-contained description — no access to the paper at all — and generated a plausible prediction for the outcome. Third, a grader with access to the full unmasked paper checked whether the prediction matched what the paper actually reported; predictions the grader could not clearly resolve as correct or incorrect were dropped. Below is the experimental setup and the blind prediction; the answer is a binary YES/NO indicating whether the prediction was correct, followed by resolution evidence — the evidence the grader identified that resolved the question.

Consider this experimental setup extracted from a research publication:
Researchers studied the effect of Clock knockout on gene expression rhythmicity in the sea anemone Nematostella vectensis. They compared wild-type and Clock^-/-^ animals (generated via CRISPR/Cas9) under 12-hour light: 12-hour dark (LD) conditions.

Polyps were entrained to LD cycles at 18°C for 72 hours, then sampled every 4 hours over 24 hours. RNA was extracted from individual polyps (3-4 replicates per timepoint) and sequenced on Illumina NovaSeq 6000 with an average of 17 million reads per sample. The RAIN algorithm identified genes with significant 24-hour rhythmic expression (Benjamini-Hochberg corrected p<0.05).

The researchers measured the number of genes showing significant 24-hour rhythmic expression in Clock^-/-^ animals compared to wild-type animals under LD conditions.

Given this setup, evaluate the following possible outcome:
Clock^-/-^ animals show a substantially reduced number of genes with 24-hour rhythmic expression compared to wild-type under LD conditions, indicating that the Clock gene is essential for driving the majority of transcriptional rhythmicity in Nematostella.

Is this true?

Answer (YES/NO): NO